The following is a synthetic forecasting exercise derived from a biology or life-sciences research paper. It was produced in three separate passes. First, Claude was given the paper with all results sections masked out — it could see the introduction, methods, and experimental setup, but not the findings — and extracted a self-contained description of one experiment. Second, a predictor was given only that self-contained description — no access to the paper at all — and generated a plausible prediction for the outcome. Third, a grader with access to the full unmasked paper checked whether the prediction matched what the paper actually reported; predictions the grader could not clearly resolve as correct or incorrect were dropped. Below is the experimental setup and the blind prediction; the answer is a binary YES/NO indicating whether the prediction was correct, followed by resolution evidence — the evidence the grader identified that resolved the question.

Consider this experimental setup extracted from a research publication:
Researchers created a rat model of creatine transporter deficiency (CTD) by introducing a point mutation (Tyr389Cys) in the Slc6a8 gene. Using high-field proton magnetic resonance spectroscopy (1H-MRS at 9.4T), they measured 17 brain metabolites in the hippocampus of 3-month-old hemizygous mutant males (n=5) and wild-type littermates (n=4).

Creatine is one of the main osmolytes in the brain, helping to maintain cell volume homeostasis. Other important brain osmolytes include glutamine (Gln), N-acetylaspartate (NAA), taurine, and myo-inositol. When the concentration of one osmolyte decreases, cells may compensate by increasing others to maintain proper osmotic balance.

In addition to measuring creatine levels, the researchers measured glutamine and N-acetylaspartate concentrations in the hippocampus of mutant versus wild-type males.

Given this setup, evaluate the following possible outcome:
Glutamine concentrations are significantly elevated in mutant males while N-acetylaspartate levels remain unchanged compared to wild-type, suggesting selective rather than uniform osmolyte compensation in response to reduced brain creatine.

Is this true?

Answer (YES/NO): NO